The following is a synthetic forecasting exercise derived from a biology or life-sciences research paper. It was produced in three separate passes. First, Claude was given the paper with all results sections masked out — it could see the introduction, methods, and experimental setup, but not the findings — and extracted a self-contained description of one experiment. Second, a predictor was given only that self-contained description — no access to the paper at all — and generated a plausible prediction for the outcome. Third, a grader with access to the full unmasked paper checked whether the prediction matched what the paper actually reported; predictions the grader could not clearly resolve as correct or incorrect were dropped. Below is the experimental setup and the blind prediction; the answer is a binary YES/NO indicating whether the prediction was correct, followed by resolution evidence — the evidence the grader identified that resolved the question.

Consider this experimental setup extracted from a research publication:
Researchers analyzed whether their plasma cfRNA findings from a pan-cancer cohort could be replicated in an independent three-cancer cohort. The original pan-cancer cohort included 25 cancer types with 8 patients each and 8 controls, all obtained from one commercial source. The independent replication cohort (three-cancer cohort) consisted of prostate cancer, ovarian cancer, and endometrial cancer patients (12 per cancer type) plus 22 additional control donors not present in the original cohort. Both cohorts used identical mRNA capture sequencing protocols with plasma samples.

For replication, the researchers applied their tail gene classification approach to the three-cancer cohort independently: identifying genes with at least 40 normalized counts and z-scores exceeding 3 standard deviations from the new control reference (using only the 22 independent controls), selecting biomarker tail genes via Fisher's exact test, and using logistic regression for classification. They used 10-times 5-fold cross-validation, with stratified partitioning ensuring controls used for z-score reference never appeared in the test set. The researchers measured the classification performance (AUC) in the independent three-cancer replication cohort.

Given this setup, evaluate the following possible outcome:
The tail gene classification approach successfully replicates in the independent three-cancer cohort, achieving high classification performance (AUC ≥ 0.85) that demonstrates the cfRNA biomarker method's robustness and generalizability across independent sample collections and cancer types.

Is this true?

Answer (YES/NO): NO